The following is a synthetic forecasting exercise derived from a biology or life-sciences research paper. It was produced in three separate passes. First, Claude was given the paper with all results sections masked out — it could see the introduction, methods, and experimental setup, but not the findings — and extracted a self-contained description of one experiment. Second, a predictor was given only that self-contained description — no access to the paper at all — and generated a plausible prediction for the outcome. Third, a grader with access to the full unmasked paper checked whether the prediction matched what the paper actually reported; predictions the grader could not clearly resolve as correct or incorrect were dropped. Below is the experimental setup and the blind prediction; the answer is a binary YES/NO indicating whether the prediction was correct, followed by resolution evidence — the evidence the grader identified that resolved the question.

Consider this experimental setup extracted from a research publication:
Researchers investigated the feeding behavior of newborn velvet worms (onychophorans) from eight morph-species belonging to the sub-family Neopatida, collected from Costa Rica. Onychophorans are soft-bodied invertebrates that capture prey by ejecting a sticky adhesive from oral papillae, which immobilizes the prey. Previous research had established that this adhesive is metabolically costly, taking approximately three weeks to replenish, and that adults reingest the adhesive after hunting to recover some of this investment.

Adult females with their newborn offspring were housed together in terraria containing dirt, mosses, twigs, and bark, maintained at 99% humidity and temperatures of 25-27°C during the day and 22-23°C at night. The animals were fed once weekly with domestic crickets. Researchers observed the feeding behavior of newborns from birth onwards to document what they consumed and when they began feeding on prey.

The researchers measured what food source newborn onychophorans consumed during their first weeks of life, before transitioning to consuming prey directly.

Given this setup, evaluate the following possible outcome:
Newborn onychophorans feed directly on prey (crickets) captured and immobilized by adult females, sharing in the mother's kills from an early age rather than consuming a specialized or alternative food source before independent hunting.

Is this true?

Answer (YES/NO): NO